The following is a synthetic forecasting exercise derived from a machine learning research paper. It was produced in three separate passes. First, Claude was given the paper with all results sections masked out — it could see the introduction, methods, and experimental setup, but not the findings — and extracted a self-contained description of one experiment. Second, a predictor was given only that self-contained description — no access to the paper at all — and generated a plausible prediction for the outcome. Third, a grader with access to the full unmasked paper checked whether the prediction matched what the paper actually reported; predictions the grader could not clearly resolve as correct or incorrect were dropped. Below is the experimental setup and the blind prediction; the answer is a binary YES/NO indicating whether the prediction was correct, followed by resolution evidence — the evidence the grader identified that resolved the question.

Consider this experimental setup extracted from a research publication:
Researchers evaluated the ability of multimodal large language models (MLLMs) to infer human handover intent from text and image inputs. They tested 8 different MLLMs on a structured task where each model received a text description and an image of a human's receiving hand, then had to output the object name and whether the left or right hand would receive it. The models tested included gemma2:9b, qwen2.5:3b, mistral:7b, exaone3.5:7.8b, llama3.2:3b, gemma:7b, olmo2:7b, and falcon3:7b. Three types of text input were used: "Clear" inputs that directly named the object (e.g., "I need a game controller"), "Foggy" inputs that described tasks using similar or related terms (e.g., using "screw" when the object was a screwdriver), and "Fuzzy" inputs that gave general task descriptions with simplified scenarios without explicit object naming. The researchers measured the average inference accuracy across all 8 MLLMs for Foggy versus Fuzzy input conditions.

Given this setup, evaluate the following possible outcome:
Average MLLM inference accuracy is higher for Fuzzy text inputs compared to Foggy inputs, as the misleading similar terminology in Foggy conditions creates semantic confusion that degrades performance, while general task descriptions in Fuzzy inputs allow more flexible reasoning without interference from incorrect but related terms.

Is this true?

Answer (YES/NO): YES